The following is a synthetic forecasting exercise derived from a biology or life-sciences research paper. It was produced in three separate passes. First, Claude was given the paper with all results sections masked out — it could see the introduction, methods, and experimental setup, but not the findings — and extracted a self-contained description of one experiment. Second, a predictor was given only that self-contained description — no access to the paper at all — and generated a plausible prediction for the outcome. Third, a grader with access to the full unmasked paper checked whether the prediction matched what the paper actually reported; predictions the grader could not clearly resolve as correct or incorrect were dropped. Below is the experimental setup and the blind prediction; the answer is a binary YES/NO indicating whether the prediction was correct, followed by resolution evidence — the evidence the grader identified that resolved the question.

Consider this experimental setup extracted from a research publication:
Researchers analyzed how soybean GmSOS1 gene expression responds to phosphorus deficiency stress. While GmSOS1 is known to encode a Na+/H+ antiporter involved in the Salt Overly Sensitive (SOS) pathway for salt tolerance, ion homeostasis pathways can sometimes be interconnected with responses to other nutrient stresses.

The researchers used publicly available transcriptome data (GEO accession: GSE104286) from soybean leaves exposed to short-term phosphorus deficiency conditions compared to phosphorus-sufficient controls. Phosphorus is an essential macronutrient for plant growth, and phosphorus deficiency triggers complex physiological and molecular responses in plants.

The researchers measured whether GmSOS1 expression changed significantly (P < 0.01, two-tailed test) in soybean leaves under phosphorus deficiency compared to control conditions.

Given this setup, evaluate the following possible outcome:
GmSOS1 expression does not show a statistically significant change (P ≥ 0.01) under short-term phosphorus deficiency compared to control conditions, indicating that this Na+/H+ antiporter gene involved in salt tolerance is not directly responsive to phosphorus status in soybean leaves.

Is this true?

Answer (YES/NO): YES